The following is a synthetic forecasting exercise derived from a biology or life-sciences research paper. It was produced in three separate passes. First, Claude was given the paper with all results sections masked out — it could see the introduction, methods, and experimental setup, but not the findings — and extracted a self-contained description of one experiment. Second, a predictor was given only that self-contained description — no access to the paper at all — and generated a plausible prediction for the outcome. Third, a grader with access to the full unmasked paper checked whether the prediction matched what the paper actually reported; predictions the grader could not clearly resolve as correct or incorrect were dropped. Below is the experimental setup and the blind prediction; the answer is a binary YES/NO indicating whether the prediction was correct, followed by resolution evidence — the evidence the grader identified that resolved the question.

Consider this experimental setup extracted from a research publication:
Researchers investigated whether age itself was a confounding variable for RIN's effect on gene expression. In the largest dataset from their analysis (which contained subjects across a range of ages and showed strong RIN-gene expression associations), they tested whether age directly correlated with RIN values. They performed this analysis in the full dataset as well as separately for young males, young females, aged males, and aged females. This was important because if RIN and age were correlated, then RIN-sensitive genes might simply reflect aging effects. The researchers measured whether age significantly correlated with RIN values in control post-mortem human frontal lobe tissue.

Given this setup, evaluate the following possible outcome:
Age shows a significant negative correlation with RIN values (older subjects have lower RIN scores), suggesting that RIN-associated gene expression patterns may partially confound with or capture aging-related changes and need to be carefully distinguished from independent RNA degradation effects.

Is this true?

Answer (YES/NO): NO